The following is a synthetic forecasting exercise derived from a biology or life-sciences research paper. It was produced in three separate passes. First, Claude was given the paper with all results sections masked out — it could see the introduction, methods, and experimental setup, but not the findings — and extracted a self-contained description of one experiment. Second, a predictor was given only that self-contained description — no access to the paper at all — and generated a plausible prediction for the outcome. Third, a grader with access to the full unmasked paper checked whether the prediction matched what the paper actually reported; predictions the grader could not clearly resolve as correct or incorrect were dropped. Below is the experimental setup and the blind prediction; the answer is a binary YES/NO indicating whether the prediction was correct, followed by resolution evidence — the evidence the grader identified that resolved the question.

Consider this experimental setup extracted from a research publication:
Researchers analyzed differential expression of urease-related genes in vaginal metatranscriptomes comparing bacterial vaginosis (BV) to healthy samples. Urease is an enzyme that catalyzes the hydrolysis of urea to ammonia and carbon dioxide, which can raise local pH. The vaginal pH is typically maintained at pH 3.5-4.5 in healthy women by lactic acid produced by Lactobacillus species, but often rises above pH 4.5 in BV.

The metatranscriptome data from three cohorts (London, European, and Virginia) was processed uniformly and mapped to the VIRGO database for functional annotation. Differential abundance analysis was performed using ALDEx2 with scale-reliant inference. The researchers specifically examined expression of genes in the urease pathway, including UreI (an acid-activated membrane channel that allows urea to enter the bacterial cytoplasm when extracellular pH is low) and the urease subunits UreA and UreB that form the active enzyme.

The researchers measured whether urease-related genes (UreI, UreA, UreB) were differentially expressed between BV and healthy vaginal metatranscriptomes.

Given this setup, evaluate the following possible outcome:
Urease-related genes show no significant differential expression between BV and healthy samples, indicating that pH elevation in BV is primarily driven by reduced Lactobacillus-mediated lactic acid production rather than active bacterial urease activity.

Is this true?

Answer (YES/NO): NO